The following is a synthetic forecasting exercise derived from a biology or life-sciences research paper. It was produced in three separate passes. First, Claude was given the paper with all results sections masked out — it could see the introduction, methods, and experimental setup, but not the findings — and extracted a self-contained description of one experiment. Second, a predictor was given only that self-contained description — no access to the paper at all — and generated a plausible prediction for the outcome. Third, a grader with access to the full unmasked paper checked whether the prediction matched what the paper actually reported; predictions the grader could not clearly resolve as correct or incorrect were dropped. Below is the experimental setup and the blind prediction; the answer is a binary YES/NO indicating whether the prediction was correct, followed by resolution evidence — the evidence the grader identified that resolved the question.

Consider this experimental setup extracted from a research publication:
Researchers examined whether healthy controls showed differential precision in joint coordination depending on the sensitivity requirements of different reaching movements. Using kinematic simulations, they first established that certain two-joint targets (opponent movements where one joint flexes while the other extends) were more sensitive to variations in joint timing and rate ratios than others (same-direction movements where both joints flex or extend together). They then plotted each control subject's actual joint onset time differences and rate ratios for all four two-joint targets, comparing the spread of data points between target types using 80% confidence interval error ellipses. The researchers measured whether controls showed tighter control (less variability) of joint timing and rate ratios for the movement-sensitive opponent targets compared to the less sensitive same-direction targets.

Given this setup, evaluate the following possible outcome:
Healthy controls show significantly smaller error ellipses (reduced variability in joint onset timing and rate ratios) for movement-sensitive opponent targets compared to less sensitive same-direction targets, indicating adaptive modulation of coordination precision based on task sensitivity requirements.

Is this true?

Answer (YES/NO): YES